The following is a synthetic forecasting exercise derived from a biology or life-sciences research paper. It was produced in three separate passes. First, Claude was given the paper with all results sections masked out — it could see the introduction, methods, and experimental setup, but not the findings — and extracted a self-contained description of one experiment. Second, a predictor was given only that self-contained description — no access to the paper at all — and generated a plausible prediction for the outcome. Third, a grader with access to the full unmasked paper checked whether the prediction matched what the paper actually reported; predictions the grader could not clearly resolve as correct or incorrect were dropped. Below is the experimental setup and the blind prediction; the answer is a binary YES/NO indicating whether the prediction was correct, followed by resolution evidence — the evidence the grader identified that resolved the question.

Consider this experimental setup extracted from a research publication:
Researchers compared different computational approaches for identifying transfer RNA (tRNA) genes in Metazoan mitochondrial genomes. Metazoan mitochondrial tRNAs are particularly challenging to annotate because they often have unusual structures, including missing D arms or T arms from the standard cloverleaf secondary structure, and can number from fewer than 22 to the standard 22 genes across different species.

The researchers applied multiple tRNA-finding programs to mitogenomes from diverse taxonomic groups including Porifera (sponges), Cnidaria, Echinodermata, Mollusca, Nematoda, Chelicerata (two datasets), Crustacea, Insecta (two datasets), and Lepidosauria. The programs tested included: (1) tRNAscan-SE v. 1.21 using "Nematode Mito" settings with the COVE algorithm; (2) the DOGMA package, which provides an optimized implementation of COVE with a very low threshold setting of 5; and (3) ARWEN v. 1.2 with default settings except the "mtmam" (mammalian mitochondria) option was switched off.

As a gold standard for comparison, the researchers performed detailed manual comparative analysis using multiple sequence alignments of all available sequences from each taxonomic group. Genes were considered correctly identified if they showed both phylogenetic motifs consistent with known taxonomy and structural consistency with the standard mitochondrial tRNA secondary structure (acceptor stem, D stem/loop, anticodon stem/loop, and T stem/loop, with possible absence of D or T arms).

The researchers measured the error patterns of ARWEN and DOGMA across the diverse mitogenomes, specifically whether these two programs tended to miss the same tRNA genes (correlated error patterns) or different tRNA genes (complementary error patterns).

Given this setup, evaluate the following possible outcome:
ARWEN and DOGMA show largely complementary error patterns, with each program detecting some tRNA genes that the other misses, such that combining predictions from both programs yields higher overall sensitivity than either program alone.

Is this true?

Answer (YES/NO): YES